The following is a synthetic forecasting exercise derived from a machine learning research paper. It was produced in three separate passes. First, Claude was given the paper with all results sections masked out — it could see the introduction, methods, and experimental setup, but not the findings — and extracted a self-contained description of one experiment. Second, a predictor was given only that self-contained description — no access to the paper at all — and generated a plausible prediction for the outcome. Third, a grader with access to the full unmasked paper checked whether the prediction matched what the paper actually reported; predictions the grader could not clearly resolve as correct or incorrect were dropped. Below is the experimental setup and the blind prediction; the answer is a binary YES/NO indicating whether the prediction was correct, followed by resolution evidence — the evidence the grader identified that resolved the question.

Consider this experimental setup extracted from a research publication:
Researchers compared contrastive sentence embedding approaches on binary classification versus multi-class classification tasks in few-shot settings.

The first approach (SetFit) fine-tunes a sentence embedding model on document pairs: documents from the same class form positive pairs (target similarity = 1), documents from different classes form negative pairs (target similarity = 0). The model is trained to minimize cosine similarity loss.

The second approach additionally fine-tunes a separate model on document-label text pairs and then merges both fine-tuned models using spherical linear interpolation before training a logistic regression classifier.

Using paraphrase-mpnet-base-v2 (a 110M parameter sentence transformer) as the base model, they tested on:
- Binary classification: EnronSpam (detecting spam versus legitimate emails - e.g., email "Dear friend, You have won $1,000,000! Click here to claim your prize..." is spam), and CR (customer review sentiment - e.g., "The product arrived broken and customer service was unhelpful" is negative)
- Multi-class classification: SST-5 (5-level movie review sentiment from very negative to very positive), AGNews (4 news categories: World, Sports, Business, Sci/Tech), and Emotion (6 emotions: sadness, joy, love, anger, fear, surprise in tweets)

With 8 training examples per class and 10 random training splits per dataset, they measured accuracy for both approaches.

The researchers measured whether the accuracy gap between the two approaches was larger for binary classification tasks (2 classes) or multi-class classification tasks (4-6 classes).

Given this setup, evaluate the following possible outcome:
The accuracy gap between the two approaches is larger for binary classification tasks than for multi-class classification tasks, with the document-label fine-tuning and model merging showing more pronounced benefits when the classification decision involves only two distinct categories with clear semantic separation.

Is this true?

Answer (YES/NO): NO